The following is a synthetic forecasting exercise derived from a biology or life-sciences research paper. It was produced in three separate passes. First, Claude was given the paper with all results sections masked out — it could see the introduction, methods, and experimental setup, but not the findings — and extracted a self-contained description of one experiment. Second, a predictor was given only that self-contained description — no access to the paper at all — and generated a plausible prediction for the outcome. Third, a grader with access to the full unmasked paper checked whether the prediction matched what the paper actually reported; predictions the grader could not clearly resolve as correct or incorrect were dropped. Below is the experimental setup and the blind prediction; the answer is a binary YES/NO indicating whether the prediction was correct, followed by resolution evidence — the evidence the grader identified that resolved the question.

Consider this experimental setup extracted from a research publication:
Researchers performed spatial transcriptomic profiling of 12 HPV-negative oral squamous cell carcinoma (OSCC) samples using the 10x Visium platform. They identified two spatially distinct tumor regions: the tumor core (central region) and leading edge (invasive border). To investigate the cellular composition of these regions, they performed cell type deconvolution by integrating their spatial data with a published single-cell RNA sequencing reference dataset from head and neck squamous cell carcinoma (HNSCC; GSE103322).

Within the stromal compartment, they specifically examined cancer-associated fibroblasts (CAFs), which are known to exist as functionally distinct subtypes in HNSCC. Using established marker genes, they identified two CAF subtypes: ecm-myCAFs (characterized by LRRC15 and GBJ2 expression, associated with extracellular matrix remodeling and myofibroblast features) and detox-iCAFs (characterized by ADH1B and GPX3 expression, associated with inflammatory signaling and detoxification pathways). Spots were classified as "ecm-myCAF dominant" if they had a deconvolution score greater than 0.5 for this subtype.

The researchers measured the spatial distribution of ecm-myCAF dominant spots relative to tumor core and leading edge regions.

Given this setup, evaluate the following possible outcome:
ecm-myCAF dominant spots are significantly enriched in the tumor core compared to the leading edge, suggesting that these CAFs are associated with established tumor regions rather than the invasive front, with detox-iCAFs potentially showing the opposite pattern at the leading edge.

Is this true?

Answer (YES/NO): NO